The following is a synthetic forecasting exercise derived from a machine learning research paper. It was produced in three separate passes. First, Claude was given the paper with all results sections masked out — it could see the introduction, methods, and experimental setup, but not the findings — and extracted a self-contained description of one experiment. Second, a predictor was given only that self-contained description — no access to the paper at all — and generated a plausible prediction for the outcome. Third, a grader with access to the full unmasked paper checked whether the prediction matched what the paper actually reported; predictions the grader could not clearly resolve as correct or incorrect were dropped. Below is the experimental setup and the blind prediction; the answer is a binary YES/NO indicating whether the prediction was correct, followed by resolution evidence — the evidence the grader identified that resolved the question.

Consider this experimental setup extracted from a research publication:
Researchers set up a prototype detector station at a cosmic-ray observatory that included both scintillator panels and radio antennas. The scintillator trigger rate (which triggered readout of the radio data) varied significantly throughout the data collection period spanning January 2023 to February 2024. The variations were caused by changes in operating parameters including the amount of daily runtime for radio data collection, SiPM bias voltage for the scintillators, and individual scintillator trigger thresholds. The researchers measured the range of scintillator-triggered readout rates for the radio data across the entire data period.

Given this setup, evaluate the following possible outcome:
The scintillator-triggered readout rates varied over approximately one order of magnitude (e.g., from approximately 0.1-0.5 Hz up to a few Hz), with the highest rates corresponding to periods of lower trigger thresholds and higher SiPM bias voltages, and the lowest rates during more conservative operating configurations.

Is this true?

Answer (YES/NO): NO